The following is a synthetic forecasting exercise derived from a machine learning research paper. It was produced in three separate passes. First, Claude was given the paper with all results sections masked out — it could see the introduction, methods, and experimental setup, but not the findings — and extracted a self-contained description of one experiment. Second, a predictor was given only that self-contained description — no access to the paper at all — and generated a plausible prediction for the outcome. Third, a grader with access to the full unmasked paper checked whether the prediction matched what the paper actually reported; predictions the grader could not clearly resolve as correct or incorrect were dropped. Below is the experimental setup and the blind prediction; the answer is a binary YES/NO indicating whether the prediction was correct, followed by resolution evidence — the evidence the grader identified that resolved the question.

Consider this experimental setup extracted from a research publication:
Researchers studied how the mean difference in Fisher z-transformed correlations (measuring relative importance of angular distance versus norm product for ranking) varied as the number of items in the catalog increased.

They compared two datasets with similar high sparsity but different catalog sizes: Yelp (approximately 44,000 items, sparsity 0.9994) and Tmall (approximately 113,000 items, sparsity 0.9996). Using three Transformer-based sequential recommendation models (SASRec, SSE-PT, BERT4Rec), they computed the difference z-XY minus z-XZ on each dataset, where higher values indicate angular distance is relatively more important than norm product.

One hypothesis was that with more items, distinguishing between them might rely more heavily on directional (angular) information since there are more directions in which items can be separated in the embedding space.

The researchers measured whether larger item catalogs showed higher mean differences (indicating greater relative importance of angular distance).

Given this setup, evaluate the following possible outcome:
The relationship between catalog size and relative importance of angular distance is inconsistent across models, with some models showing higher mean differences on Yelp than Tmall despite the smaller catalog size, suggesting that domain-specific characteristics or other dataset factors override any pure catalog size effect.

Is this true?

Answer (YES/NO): NO